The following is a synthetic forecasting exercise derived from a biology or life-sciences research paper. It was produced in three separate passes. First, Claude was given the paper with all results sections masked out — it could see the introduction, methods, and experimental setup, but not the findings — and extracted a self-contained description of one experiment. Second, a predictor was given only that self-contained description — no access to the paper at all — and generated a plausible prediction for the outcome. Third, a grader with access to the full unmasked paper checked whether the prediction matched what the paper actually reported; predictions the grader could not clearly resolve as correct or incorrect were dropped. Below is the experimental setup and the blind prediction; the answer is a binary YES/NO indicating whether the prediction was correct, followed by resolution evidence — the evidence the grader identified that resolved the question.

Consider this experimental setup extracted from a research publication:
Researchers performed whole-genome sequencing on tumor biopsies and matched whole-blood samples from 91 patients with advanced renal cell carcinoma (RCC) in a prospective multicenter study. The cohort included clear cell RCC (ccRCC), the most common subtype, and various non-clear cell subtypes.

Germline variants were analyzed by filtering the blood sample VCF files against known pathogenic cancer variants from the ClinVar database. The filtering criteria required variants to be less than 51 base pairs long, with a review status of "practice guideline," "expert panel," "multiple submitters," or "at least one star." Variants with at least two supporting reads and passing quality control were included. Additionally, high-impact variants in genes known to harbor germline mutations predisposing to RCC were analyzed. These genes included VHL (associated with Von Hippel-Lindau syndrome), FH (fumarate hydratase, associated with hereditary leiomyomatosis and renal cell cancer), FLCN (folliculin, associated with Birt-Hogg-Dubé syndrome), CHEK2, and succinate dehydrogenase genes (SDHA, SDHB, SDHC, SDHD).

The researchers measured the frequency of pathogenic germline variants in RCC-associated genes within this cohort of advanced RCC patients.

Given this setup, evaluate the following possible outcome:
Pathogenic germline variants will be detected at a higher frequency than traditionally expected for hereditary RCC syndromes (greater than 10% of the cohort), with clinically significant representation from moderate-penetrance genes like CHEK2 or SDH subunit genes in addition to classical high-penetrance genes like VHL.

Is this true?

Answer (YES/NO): NO